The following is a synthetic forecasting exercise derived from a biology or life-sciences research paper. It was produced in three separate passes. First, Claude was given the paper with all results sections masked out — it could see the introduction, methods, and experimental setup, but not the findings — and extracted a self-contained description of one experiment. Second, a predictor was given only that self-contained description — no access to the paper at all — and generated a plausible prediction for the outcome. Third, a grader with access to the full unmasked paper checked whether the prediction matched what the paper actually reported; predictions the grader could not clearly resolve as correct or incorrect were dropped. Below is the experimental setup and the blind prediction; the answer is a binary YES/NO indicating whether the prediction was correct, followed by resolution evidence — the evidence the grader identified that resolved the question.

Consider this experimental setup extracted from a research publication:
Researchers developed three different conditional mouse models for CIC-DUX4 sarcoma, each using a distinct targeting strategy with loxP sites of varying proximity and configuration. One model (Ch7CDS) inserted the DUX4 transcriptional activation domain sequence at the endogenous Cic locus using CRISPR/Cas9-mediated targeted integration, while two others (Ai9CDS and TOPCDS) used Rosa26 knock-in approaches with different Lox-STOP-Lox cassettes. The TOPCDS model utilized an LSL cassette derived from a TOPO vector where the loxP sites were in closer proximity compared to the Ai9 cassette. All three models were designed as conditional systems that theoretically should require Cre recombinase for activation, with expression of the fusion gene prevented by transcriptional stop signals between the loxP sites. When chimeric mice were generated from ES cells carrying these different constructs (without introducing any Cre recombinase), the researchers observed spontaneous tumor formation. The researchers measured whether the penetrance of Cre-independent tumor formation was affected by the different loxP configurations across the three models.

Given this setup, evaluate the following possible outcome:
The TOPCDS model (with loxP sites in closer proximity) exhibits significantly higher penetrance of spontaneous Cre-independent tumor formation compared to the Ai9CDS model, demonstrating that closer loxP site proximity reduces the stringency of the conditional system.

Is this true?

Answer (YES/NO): NO